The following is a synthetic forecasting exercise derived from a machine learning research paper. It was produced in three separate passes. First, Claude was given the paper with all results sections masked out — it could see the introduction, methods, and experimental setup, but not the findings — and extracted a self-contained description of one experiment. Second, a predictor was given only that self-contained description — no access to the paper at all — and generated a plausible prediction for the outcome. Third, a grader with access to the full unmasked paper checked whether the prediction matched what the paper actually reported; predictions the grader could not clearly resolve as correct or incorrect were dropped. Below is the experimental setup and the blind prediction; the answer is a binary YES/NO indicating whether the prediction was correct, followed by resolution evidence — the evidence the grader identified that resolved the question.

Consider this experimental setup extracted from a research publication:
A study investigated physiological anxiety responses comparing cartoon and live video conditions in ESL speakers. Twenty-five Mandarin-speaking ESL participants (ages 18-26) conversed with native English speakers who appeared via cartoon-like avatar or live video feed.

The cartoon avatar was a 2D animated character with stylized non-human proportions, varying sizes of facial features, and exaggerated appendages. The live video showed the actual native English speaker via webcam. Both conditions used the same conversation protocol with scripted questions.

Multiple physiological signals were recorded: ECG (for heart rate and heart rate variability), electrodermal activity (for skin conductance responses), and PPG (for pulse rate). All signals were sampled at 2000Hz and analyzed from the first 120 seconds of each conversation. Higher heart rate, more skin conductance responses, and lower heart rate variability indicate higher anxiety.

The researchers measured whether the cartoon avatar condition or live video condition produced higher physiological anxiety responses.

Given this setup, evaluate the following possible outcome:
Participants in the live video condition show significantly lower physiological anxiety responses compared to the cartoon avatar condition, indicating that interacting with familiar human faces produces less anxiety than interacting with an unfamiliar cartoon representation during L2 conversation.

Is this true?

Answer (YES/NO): NO